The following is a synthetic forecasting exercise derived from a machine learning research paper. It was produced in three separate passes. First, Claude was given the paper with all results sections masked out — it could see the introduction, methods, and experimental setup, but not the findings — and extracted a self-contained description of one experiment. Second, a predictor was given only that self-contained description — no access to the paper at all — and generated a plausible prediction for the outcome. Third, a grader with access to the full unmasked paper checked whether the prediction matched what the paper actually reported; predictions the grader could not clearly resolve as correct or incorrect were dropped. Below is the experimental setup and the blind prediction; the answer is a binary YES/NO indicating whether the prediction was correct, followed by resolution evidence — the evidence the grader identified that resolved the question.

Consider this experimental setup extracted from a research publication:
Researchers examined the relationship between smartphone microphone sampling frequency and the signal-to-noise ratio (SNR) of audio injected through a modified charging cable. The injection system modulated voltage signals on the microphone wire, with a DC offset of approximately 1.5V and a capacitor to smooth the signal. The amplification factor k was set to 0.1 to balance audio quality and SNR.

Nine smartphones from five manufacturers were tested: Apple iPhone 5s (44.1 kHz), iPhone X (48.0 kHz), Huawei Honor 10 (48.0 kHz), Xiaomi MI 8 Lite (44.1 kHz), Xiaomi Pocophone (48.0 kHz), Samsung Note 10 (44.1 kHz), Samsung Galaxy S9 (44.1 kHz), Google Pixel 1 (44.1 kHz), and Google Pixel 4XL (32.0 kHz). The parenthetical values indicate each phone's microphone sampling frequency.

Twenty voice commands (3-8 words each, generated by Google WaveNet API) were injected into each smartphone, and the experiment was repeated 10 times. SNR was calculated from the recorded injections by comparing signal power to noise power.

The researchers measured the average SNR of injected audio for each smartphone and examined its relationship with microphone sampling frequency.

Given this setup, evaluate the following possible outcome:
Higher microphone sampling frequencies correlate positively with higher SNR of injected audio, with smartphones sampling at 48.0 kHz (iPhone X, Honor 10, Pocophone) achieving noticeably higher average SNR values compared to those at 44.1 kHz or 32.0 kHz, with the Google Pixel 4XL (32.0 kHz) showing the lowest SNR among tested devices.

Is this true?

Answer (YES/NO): NO